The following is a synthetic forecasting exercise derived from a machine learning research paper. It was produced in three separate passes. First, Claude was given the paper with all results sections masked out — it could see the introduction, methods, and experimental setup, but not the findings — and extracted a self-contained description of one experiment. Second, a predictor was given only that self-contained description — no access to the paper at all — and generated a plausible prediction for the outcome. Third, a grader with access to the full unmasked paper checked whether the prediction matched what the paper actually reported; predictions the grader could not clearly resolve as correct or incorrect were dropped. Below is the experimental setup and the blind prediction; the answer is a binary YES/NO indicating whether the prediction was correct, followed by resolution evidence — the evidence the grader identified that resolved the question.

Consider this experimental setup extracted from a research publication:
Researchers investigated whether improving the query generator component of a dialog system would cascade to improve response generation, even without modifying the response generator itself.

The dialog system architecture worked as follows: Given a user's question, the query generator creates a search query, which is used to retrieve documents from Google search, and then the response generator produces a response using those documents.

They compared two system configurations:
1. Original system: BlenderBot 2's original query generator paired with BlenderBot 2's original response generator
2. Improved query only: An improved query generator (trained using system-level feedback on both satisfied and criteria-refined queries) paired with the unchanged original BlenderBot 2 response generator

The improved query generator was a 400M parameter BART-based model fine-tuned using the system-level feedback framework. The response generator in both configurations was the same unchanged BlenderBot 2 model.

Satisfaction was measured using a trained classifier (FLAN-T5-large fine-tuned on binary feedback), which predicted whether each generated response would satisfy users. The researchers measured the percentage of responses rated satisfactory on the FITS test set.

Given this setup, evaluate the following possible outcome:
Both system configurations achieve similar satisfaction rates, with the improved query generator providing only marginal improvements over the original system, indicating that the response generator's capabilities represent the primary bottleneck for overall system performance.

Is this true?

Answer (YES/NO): NO